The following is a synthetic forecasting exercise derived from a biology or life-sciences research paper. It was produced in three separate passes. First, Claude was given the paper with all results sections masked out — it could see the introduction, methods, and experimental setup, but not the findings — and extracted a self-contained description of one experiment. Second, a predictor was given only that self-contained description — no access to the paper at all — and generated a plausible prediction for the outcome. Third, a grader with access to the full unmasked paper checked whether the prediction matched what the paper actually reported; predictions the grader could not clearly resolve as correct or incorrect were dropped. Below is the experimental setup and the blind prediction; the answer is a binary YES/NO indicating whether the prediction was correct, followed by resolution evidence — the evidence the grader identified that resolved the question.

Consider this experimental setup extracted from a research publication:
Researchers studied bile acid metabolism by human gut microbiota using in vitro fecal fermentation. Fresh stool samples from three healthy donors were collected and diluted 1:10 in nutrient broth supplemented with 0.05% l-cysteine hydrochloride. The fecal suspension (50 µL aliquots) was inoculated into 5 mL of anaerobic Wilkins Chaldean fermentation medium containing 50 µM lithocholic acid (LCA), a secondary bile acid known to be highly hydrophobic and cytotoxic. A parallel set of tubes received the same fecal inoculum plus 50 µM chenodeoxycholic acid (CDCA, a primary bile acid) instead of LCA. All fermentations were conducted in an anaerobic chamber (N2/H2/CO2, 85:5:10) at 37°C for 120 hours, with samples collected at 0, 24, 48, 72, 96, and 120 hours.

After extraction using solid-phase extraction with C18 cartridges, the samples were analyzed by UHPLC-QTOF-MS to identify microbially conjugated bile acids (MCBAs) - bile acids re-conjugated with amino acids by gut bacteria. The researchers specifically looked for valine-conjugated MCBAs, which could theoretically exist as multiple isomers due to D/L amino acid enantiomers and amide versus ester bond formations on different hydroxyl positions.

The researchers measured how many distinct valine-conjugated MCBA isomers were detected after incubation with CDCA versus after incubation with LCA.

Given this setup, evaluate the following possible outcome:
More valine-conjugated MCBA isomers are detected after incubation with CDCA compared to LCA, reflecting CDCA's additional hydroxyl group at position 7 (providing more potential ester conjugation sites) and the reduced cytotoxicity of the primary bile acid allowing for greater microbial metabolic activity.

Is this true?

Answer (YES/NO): NO